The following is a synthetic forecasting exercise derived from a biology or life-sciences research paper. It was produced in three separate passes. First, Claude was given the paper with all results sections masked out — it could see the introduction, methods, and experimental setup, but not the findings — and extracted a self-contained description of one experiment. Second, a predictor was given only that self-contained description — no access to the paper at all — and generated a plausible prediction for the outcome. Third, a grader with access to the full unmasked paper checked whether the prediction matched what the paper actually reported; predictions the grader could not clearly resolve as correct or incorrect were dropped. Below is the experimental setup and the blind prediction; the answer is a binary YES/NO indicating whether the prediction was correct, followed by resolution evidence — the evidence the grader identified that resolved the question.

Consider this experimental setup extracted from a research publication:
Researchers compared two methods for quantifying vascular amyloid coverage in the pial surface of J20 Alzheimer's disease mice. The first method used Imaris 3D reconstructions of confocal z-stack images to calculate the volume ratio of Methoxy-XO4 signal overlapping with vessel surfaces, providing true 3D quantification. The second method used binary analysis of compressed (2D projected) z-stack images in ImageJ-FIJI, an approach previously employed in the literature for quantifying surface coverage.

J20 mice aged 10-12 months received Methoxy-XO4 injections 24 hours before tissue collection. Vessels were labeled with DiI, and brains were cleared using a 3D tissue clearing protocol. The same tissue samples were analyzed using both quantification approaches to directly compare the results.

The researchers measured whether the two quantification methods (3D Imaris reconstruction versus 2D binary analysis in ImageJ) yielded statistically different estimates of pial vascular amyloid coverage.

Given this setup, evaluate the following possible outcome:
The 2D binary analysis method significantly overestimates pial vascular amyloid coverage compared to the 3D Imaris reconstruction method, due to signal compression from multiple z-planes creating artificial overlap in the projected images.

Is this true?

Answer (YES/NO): NO